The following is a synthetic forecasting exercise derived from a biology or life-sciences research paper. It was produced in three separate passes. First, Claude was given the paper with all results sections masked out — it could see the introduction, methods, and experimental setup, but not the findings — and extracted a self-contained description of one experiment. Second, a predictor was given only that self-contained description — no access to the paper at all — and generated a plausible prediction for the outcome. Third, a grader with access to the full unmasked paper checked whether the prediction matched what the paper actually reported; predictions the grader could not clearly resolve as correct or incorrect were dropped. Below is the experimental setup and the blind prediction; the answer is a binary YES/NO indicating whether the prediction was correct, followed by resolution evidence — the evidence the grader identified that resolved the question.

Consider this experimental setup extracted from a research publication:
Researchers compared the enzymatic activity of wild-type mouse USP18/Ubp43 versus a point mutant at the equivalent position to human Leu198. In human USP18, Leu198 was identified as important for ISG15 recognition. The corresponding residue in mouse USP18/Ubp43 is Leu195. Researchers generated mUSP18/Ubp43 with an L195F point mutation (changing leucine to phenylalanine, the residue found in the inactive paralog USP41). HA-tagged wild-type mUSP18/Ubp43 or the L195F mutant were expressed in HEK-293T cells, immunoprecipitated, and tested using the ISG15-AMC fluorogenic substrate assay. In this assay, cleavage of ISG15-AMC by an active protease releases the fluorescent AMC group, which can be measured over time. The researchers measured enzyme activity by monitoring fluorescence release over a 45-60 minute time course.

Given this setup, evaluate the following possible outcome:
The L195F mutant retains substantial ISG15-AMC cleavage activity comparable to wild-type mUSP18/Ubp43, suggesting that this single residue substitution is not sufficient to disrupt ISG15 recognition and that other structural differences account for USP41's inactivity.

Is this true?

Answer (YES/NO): NO